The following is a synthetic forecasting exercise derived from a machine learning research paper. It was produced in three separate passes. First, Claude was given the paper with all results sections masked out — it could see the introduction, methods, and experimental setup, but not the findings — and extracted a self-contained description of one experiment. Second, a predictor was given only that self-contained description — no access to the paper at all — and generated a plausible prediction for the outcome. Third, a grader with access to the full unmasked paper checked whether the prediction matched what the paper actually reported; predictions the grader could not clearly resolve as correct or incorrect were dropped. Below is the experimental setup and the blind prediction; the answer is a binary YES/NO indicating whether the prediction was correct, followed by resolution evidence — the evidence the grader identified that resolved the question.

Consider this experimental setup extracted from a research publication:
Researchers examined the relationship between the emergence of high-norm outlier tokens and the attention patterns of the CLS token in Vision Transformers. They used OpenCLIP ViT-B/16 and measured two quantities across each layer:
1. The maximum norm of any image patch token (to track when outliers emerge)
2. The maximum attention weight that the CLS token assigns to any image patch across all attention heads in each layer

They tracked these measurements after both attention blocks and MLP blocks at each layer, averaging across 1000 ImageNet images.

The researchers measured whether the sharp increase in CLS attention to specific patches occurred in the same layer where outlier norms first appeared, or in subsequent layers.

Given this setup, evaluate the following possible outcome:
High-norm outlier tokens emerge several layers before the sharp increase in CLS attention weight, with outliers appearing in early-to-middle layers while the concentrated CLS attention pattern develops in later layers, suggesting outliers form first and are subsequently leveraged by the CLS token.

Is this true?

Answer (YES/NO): NO